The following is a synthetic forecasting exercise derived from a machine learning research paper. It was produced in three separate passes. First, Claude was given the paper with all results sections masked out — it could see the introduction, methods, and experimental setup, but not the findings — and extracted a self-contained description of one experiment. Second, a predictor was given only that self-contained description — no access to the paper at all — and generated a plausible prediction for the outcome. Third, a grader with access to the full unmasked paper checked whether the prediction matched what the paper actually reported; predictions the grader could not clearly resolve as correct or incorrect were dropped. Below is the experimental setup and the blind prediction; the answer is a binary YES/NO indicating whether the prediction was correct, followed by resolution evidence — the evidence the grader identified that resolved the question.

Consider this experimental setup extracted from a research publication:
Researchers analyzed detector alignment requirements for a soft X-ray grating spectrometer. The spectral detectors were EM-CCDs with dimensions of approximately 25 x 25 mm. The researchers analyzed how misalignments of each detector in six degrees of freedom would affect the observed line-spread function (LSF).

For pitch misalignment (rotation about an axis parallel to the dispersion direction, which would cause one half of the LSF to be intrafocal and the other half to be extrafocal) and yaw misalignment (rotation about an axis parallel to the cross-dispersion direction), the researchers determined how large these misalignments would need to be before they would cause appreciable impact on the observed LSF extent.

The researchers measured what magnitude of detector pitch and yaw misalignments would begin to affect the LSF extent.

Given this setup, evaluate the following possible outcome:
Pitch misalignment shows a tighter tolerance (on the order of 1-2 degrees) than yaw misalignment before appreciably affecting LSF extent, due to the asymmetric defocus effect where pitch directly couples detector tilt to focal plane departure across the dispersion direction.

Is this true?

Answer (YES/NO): NO